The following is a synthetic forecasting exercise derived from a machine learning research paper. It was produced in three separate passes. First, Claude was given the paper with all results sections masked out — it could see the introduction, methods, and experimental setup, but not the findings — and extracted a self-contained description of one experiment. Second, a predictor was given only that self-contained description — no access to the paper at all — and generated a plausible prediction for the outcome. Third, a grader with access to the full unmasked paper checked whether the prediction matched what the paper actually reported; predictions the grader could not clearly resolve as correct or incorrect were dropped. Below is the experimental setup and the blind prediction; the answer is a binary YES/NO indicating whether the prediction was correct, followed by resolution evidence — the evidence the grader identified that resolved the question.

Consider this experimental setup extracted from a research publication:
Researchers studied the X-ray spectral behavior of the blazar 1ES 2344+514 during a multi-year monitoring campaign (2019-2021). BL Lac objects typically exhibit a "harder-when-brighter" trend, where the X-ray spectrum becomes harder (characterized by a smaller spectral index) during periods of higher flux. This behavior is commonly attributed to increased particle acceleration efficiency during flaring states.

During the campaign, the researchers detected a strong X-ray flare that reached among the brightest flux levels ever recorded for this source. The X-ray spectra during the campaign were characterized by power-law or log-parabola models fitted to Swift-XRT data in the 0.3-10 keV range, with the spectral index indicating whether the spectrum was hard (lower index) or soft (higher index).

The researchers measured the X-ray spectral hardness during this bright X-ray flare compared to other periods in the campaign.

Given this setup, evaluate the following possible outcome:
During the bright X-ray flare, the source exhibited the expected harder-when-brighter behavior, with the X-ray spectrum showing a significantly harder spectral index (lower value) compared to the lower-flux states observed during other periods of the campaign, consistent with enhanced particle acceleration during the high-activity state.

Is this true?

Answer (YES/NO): NO